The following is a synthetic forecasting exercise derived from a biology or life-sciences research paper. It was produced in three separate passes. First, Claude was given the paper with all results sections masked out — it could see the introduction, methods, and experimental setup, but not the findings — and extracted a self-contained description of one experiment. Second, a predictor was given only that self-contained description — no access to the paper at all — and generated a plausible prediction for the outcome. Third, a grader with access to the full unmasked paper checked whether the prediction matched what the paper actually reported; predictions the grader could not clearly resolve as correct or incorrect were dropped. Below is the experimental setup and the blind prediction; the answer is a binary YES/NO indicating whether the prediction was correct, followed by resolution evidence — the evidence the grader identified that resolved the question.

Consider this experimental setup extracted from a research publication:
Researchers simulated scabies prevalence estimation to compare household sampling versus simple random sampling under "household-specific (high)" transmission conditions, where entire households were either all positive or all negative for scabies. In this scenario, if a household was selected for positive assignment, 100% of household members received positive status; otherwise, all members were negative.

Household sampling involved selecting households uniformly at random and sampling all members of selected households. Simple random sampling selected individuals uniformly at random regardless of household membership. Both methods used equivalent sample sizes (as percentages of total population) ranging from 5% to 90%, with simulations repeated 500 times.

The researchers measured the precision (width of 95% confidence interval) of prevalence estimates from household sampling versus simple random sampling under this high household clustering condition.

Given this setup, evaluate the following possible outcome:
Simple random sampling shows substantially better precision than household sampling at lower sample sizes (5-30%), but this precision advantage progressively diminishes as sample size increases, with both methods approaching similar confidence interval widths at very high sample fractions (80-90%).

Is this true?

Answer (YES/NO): NO